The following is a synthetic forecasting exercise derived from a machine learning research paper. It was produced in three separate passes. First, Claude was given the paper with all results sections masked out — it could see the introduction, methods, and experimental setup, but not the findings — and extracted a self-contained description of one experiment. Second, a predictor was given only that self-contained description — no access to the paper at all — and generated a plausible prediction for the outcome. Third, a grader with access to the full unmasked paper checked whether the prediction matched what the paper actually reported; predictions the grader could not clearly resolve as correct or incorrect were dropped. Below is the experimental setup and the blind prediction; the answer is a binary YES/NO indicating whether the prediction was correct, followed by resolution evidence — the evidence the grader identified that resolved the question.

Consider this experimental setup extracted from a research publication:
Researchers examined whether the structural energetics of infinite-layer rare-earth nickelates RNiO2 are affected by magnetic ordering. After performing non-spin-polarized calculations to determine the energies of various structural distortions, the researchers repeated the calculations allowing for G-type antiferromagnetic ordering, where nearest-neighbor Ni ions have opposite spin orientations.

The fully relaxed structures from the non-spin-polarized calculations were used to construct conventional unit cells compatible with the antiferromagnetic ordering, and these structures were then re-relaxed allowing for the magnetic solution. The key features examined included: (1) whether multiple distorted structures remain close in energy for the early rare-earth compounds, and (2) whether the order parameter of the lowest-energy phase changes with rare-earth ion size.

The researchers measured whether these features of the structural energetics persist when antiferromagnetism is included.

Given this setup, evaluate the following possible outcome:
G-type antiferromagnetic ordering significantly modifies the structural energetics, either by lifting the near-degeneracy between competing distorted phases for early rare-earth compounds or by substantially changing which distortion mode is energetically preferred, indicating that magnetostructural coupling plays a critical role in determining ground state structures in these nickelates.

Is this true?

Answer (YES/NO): NO